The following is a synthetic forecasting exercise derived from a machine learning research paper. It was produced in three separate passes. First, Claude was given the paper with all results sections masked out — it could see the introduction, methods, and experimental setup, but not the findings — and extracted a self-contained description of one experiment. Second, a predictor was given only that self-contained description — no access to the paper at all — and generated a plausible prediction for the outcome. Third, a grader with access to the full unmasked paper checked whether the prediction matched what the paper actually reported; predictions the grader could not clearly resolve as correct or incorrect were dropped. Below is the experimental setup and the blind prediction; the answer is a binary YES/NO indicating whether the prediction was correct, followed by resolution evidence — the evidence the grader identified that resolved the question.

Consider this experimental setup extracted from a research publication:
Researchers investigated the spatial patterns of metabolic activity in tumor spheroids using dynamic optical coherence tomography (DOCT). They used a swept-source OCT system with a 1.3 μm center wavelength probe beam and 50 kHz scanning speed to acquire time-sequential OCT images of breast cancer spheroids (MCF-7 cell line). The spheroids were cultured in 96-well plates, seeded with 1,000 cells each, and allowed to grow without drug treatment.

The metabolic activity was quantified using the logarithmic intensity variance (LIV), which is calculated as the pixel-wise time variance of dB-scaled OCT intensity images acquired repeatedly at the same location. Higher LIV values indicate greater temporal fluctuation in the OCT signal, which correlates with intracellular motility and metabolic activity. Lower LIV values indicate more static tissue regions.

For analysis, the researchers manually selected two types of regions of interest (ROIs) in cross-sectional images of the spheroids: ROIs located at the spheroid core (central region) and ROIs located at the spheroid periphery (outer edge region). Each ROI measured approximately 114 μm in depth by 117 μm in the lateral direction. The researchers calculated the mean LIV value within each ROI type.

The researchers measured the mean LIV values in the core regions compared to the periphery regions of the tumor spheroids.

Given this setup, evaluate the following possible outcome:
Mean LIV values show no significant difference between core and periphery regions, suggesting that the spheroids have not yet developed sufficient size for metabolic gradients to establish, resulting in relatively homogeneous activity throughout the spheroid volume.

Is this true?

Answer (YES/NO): NO